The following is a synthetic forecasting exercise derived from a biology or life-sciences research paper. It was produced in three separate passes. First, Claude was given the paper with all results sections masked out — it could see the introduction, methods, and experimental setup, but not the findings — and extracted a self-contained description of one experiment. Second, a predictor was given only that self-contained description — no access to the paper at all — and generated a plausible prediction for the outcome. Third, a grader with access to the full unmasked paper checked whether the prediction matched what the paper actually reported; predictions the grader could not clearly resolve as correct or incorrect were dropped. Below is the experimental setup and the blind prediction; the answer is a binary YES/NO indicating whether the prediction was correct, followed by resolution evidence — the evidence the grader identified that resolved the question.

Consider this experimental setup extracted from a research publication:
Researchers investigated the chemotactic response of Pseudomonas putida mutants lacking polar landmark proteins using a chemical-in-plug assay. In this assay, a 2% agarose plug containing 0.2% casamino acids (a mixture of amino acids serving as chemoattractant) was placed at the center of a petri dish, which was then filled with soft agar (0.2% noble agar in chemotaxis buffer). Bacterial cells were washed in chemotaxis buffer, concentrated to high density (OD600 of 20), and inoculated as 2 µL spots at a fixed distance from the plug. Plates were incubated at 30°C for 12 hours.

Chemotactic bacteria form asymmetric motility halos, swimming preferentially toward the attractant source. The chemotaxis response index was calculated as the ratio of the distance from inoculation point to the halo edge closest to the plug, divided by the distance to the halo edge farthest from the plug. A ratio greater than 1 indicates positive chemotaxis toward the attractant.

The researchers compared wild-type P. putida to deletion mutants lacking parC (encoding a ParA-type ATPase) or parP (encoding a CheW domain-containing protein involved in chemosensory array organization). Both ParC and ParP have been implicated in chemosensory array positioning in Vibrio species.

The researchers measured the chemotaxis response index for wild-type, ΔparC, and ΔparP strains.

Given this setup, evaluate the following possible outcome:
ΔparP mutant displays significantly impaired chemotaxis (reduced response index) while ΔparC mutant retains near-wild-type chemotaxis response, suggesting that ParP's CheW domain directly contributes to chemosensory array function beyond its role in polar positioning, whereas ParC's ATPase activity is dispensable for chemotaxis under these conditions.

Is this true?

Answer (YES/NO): NO